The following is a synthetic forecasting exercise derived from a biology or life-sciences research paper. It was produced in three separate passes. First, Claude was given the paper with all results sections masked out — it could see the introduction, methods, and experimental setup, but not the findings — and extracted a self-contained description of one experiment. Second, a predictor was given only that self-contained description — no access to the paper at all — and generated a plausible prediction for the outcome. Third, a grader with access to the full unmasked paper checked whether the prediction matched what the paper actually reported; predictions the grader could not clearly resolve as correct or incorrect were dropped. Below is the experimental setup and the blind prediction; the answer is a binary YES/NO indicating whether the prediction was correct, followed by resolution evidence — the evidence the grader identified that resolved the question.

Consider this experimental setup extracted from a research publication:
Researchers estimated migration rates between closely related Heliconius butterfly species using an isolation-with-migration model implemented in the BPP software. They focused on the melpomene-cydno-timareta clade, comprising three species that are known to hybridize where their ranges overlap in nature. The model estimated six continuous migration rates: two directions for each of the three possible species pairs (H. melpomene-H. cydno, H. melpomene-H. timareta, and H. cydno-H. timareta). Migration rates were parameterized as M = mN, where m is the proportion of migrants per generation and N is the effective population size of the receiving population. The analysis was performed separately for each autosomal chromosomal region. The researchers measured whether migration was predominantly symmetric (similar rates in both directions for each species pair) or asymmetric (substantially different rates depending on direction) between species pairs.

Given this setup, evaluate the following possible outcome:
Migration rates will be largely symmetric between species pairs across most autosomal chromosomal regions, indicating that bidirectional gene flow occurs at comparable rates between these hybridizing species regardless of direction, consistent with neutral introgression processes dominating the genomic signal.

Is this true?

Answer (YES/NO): NO